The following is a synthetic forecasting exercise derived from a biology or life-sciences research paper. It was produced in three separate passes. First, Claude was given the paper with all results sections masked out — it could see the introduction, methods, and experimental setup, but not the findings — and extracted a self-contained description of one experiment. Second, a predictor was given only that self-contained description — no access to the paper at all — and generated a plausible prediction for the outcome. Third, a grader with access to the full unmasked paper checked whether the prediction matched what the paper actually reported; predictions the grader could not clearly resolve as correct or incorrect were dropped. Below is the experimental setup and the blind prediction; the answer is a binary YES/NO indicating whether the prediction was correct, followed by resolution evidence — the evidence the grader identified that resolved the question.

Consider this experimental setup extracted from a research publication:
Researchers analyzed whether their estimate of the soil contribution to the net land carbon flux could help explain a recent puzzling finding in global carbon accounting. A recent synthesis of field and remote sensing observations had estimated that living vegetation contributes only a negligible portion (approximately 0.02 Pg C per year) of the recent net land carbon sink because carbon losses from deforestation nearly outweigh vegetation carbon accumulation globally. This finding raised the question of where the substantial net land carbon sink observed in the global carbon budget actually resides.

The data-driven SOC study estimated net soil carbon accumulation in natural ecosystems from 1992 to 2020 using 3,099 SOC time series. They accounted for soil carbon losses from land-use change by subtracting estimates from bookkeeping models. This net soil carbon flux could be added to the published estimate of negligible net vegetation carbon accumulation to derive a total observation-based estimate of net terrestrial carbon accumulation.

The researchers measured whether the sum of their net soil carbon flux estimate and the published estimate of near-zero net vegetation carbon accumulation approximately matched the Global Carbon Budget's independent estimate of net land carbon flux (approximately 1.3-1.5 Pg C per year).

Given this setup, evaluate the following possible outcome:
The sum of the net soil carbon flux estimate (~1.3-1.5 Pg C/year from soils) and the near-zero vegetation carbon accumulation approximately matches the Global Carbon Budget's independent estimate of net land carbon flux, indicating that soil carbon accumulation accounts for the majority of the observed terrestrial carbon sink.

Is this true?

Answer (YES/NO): YES